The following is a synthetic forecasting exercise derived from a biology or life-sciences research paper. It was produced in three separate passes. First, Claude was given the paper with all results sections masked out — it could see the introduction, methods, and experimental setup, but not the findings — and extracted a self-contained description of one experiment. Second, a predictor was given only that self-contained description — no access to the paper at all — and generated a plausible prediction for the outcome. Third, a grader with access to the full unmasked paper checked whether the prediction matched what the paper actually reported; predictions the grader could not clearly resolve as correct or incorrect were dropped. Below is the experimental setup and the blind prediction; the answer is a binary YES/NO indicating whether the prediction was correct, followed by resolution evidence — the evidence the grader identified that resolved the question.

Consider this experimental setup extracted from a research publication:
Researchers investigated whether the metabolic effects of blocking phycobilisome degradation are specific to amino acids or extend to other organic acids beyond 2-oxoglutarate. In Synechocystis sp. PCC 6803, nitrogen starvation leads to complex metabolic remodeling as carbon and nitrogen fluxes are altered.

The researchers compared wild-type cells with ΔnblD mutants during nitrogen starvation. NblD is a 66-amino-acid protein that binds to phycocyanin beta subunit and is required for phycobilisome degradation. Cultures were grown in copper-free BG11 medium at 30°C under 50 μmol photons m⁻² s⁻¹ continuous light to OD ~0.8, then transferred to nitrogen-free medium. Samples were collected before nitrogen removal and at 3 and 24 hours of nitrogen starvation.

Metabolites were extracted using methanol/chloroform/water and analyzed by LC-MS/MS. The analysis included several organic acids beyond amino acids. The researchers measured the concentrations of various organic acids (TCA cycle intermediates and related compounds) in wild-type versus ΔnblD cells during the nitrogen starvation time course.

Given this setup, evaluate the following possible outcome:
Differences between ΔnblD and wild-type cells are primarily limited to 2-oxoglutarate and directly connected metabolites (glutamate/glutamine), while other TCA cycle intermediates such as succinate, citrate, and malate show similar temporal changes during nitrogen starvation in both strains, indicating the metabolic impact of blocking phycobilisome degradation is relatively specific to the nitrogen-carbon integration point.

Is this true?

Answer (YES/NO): NO